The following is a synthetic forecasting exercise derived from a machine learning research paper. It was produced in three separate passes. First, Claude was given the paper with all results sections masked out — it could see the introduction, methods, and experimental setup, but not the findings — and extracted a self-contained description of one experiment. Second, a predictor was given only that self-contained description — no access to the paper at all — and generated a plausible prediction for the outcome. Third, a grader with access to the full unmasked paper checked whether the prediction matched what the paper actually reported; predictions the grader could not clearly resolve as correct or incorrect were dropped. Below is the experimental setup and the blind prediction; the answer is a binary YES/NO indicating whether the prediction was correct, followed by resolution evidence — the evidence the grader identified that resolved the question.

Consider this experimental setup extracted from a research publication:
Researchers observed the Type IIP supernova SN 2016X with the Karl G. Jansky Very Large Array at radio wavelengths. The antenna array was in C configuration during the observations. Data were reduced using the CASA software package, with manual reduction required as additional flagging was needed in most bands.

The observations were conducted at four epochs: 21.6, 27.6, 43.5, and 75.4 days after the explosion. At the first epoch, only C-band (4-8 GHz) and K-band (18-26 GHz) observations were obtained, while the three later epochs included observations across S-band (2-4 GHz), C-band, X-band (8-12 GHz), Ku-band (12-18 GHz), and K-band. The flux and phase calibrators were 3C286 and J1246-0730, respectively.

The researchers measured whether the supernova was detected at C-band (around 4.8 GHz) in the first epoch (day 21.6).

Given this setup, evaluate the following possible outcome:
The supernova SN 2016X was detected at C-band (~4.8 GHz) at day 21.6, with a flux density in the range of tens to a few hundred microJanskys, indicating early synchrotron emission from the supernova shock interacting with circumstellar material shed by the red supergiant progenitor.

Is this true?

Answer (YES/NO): YES